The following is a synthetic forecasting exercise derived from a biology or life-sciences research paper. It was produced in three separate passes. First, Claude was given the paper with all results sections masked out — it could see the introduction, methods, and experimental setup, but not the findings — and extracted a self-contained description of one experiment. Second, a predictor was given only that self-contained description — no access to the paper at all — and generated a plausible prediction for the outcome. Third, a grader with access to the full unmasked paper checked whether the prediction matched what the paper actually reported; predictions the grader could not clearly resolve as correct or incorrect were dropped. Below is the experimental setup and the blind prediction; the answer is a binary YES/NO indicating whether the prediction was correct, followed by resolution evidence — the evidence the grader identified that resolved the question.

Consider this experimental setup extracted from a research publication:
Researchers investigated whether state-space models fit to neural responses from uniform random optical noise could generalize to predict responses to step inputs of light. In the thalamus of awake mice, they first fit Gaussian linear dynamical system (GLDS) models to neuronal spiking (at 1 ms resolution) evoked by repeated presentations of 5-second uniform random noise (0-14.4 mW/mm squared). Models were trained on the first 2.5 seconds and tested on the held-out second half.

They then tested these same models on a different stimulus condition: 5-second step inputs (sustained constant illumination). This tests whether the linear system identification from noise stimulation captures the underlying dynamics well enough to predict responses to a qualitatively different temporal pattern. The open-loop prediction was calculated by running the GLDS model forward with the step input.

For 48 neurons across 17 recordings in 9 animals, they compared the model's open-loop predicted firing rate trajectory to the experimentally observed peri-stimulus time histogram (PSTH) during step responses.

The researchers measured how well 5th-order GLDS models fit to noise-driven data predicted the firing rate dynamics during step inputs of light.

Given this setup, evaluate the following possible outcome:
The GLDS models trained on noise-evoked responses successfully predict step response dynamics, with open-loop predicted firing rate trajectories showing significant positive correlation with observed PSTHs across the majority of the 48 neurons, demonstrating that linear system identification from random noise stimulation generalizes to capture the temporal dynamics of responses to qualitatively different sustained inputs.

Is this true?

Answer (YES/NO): NO